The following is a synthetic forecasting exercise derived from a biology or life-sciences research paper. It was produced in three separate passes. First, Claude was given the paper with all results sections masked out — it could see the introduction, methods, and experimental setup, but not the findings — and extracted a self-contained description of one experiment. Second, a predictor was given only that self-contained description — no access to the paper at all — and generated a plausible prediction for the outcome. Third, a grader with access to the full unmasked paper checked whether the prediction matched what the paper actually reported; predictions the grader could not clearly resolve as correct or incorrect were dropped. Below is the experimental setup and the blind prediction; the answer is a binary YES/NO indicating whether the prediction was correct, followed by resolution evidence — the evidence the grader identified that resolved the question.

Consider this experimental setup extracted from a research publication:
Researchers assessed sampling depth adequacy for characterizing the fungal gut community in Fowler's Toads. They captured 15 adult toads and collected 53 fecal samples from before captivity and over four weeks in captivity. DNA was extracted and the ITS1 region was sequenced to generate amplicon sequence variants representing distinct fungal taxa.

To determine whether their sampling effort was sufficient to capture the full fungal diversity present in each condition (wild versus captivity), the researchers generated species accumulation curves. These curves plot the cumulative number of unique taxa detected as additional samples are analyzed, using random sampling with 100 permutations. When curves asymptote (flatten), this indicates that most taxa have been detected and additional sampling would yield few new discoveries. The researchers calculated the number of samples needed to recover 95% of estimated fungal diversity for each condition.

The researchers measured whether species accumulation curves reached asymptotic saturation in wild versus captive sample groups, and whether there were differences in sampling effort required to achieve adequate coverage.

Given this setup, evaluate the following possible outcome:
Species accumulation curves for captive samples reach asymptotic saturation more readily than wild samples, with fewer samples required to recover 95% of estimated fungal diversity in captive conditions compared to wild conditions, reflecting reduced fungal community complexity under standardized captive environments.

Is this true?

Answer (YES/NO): YES